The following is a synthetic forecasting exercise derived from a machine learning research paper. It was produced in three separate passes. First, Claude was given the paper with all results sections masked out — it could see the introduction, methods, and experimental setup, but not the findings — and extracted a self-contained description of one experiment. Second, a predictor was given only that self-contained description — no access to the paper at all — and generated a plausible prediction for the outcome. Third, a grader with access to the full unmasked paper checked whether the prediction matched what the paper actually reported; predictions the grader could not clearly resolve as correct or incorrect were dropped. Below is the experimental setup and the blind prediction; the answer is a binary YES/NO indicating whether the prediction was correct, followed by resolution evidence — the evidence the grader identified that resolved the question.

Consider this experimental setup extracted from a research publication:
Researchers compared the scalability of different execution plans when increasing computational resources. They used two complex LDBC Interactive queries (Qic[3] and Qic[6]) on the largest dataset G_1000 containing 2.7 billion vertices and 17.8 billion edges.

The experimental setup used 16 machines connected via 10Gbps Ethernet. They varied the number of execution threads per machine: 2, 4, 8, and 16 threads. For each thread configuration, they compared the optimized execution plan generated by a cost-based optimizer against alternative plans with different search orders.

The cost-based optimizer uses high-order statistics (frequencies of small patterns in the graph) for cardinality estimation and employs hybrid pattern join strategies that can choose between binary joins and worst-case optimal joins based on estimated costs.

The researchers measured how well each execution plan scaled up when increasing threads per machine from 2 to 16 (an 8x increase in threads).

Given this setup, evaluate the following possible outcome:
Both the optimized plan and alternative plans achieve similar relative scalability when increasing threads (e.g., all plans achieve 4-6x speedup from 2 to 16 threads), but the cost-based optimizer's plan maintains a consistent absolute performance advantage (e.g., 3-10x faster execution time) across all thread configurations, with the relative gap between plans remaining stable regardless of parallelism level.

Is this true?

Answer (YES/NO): NO